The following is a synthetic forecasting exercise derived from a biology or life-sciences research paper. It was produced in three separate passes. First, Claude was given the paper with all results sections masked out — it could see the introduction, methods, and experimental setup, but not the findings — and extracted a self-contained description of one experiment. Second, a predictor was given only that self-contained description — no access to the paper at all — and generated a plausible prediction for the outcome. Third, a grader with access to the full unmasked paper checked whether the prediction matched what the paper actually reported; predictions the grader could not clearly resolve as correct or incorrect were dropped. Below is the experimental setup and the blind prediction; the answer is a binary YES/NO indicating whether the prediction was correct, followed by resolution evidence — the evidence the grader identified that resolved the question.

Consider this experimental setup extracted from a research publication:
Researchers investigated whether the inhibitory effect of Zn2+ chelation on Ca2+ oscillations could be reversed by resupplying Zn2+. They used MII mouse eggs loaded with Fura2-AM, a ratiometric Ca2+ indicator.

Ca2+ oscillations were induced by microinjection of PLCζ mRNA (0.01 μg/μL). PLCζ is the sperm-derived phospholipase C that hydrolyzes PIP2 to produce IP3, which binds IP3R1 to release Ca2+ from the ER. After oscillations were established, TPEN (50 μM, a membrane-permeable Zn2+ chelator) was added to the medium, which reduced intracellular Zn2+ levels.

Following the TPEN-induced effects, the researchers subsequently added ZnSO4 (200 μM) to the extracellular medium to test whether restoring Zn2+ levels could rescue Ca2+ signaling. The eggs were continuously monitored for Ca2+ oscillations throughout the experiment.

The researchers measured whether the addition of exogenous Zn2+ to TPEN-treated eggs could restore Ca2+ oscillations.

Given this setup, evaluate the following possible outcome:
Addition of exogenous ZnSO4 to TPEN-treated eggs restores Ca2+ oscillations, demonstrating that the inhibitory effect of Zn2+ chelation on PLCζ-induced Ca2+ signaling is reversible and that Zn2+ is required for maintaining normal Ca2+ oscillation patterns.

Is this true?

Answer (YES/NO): NO